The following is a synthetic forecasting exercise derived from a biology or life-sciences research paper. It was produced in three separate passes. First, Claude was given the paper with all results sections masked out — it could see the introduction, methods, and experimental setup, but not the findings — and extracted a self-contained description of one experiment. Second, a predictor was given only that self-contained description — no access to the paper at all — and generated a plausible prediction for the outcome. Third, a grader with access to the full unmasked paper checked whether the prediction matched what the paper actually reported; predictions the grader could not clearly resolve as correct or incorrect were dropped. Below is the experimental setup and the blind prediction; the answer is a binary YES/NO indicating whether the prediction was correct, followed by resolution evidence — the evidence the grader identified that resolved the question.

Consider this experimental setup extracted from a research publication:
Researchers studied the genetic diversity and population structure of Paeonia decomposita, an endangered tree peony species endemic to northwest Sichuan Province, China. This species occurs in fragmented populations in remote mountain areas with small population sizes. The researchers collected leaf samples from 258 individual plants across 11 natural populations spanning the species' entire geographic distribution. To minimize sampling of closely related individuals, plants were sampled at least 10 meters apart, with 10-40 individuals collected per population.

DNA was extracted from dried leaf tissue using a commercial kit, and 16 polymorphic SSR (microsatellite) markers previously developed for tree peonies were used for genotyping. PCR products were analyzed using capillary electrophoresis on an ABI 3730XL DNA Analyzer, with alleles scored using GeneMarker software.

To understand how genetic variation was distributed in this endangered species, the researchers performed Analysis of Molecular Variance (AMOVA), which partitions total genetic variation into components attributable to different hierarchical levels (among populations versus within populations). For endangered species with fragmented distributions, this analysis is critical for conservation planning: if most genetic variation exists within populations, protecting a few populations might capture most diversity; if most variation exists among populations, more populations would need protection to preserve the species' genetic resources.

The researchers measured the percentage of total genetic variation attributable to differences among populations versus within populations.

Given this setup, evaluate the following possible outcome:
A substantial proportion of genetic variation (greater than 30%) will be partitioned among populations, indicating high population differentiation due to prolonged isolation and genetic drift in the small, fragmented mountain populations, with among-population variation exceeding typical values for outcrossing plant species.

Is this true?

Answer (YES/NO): NO